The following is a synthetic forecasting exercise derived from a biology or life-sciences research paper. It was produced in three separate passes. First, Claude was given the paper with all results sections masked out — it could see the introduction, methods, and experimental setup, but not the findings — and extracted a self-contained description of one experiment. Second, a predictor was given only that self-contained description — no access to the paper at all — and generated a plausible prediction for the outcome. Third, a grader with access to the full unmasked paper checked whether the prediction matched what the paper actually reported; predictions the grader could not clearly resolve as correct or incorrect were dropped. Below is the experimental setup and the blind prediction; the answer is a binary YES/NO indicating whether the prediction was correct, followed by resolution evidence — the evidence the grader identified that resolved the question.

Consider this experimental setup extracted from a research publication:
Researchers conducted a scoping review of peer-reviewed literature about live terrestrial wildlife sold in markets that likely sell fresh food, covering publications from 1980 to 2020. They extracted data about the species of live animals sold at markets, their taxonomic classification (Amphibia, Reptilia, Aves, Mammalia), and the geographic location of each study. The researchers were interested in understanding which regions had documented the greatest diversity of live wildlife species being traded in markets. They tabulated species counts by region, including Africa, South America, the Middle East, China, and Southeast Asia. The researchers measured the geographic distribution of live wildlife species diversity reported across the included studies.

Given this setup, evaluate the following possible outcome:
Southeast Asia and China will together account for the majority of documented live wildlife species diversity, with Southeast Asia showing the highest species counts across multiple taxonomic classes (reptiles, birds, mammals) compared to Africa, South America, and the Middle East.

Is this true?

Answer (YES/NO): NO